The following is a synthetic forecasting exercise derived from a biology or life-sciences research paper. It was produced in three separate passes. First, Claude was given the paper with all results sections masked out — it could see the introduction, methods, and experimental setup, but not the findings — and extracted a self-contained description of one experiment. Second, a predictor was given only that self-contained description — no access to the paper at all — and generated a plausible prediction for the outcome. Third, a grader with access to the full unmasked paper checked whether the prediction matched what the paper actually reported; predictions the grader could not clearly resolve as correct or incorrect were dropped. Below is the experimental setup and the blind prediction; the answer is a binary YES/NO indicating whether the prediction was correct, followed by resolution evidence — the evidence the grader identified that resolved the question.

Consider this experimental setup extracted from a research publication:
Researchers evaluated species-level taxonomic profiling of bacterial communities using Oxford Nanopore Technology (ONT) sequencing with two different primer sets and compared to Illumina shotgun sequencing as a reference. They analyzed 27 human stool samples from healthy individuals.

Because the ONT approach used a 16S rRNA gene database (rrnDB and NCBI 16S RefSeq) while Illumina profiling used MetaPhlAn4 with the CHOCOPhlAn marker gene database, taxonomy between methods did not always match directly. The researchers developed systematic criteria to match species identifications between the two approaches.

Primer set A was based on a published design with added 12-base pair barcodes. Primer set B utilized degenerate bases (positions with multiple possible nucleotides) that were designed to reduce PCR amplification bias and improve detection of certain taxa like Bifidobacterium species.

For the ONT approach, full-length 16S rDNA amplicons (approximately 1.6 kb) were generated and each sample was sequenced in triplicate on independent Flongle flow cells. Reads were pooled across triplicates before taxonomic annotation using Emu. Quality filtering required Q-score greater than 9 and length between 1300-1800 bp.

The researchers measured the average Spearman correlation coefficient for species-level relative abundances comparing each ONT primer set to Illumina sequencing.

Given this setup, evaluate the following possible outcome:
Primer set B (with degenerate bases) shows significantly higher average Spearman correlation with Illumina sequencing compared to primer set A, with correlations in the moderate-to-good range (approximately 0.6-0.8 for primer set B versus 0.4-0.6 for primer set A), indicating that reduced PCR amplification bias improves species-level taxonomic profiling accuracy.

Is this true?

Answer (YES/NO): NO